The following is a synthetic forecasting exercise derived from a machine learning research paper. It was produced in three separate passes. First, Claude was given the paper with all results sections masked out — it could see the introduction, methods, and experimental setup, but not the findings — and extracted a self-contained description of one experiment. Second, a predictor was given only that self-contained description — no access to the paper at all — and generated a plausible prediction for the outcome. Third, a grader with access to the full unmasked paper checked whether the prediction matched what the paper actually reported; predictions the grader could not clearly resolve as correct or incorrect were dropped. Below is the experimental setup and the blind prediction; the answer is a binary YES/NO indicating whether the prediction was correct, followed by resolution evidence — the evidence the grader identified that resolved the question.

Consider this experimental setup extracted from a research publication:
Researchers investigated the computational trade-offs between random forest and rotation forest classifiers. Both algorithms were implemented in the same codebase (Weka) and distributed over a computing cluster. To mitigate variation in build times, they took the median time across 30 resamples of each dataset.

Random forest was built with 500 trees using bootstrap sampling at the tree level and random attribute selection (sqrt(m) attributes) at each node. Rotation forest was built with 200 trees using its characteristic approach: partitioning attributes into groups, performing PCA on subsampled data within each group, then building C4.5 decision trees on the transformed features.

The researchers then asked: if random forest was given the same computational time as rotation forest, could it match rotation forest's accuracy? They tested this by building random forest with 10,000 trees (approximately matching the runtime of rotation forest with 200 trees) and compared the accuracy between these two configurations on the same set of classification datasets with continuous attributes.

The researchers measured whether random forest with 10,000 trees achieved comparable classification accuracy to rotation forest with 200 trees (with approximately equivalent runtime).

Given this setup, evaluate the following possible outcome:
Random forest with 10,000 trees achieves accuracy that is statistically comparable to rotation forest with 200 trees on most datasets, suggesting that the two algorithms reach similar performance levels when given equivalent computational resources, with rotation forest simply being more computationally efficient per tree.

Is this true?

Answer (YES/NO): NO